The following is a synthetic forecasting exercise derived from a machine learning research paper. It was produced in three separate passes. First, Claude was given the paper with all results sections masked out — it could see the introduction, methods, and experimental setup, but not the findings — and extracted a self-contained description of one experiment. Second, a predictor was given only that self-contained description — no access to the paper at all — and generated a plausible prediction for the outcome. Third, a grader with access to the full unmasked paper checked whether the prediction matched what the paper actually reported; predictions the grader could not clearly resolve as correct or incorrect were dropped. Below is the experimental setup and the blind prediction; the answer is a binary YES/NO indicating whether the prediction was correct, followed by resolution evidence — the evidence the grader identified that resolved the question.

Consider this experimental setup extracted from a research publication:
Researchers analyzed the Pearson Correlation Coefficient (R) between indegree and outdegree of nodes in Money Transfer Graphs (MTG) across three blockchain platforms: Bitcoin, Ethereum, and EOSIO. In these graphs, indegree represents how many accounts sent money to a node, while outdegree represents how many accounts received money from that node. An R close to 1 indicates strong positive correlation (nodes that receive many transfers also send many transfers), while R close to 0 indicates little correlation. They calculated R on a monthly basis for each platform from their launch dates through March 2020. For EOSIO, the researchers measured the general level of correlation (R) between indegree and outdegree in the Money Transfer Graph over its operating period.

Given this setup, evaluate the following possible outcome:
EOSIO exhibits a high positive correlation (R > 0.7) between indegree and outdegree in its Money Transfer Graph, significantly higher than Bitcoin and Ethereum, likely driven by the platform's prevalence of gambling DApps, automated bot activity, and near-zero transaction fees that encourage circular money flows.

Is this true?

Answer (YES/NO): NO